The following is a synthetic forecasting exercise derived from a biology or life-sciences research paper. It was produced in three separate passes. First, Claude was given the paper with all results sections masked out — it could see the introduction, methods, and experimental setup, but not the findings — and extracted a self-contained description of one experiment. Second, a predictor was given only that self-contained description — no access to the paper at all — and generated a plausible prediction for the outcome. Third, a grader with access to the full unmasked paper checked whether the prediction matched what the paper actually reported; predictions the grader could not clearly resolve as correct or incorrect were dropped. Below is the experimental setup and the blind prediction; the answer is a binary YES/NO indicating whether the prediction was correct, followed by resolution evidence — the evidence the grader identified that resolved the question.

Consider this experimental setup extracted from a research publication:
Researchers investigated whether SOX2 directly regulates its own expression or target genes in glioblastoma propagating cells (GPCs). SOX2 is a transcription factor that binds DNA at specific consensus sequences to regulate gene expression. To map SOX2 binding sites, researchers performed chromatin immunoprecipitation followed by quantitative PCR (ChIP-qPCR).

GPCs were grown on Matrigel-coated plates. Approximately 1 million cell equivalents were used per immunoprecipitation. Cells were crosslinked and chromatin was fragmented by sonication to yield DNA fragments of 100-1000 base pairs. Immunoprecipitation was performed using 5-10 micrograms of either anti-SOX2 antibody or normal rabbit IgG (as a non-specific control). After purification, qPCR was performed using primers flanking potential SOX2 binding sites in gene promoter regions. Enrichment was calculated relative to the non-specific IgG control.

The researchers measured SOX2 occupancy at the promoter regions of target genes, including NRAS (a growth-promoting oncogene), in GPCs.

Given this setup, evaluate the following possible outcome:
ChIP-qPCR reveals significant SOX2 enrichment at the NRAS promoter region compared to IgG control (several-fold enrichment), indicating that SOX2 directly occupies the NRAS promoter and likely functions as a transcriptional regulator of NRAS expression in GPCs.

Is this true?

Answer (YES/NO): YES